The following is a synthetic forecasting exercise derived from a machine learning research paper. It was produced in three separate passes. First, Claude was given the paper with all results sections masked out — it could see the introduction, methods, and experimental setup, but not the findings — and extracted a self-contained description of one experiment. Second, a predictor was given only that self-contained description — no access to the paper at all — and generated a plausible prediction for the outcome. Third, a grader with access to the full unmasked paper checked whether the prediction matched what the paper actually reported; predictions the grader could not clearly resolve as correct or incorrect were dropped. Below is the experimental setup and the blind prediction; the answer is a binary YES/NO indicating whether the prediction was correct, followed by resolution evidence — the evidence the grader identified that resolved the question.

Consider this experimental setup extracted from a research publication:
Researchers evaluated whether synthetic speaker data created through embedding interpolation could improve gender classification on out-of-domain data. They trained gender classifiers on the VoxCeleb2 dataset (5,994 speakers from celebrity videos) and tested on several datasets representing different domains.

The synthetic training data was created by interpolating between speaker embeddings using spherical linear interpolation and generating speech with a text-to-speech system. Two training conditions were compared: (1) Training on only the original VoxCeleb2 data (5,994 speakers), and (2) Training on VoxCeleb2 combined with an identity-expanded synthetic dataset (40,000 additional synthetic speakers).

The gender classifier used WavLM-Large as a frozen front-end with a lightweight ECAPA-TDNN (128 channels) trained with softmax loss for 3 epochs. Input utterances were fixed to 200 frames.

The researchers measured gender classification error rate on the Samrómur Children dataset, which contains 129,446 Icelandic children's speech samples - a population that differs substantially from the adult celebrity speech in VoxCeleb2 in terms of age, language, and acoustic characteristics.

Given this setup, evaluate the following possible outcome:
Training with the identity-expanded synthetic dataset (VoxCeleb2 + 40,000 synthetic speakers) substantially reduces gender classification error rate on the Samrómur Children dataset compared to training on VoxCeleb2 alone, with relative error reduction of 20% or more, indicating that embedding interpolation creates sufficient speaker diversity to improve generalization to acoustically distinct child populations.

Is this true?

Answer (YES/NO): NO